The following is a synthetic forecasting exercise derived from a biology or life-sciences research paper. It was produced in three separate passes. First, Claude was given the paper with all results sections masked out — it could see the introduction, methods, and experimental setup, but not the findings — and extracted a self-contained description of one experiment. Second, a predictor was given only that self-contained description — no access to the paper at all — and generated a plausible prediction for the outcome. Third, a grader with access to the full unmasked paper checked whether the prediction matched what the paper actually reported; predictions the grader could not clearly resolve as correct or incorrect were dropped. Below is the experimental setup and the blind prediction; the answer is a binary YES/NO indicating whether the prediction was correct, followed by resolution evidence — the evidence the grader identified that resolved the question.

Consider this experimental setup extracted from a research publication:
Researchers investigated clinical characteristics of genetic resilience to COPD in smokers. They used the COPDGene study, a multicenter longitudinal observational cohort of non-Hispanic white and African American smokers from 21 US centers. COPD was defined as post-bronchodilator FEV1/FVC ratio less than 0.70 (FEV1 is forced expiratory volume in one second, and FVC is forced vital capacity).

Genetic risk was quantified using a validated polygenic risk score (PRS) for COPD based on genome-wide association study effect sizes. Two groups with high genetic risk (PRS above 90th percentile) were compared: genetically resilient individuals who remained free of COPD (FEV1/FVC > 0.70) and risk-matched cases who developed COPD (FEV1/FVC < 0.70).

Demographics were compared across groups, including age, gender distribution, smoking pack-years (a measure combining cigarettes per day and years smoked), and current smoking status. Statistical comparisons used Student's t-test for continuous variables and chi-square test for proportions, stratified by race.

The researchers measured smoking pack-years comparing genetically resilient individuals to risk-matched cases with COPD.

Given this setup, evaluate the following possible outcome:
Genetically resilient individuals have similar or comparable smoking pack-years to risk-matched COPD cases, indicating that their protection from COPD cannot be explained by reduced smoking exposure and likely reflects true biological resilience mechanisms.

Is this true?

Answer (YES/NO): NO